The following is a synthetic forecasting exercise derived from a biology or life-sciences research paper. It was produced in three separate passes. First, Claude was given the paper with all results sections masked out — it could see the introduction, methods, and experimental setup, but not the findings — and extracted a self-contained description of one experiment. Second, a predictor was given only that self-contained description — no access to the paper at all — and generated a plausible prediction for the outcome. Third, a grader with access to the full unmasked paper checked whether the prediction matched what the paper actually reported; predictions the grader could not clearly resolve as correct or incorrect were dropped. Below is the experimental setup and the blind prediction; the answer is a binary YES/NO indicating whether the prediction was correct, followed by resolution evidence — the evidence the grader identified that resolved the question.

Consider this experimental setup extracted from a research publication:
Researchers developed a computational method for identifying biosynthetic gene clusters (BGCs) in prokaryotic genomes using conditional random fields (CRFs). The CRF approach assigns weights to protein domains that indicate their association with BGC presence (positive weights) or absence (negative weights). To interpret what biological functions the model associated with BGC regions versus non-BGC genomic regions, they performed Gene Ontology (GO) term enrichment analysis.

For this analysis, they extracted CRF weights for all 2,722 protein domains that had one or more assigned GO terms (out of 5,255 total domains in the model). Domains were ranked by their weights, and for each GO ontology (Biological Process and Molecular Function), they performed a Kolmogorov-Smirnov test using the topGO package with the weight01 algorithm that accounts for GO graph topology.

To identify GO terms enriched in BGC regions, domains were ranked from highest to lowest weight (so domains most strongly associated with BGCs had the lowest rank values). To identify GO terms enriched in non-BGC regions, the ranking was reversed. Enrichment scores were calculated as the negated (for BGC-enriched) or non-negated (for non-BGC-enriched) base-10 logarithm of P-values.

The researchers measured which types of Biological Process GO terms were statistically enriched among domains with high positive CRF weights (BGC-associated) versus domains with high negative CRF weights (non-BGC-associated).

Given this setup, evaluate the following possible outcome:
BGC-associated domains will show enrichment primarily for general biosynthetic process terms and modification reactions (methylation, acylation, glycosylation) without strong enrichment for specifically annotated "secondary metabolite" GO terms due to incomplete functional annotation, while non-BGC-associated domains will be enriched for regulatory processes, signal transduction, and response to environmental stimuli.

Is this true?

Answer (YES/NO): NO